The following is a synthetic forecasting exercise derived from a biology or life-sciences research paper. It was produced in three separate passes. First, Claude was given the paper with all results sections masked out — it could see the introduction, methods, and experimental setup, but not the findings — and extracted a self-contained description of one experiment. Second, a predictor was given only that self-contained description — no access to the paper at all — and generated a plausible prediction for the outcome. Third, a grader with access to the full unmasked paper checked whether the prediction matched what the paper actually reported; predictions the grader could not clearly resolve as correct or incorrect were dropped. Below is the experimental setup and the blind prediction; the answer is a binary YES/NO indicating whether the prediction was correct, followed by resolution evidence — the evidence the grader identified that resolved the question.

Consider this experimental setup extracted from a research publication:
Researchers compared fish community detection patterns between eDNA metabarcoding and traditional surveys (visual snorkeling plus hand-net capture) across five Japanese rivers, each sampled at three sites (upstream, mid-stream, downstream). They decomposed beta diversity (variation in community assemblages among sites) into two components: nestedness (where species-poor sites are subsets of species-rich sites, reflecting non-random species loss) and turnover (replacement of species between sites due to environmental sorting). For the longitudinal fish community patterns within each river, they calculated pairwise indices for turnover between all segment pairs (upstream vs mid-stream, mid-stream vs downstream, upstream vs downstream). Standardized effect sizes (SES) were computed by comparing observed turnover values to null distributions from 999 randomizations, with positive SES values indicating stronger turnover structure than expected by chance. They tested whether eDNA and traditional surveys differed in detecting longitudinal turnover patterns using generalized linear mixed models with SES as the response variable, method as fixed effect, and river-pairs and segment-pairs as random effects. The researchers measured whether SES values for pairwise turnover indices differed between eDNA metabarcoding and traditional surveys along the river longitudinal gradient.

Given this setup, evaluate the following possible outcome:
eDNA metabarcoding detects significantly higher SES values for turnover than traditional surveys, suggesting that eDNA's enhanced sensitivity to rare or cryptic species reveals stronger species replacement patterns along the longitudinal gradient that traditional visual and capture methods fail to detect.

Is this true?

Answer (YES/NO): NO